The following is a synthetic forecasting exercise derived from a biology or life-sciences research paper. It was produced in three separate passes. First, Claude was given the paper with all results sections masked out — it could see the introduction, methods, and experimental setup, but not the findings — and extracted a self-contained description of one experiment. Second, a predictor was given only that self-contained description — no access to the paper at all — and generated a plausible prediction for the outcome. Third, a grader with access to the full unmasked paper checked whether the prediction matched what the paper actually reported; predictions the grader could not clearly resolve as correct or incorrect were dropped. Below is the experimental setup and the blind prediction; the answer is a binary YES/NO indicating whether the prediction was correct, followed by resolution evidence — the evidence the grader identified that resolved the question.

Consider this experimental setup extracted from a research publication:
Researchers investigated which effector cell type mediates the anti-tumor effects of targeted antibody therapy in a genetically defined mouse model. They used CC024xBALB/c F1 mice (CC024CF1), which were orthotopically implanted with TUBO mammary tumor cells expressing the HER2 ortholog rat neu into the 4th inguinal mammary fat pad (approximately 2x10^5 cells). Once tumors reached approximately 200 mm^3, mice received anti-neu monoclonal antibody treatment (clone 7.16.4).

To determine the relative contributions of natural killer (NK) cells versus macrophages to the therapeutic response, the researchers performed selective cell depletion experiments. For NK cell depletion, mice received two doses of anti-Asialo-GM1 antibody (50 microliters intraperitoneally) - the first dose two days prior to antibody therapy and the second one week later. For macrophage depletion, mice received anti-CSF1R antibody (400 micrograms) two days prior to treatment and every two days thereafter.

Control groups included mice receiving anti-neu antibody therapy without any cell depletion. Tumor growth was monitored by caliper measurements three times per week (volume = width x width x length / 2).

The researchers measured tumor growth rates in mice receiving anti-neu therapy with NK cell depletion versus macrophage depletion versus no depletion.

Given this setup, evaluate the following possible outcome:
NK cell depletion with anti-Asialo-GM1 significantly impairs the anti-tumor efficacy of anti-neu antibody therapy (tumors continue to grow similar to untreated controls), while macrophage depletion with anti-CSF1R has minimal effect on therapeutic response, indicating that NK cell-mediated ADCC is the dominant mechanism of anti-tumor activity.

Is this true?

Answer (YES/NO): NO